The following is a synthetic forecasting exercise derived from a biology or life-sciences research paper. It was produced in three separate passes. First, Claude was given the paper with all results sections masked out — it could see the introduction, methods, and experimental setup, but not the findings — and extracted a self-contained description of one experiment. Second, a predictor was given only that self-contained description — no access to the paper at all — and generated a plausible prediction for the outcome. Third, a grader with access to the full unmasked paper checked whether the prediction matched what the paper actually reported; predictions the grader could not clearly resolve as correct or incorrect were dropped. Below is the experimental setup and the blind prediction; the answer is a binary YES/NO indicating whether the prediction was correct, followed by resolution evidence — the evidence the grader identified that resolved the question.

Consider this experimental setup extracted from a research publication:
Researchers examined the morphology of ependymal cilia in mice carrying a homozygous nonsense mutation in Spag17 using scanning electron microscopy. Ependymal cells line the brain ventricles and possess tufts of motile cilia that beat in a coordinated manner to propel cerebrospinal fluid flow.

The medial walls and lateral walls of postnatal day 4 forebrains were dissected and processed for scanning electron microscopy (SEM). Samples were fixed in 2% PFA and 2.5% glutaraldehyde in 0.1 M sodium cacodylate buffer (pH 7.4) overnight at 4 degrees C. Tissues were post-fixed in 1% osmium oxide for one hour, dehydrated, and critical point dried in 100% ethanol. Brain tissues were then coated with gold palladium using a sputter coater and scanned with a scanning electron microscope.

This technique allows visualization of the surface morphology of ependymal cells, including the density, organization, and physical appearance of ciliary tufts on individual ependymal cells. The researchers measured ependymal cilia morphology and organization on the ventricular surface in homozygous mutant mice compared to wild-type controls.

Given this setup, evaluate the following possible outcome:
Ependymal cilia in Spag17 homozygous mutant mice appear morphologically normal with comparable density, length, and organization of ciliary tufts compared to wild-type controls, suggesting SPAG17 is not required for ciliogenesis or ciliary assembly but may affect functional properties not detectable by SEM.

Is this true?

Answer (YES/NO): YES